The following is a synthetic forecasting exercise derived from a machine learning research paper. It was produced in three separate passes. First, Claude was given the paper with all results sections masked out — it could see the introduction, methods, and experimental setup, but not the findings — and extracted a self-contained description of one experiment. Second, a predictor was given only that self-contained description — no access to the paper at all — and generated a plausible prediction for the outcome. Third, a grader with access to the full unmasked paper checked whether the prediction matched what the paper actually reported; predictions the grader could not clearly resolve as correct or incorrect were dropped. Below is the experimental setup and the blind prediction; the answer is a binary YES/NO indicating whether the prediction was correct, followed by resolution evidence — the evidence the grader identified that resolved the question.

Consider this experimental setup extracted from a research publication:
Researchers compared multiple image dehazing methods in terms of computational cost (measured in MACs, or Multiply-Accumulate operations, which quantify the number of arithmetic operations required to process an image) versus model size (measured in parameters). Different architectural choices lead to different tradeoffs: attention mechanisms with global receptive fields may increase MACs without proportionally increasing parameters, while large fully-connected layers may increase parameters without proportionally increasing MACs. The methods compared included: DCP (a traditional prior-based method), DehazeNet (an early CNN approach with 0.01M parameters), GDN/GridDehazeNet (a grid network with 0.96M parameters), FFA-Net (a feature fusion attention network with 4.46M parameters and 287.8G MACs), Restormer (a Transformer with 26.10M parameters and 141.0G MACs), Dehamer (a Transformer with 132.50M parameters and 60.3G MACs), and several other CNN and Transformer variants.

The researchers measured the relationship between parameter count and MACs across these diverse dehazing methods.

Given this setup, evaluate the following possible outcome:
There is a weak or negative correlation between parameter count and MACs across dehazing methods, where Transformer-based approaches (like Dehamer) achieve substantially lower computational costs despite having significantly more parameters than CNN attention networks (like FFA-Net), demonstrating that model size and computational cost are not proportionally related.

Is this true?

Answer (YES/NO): NO